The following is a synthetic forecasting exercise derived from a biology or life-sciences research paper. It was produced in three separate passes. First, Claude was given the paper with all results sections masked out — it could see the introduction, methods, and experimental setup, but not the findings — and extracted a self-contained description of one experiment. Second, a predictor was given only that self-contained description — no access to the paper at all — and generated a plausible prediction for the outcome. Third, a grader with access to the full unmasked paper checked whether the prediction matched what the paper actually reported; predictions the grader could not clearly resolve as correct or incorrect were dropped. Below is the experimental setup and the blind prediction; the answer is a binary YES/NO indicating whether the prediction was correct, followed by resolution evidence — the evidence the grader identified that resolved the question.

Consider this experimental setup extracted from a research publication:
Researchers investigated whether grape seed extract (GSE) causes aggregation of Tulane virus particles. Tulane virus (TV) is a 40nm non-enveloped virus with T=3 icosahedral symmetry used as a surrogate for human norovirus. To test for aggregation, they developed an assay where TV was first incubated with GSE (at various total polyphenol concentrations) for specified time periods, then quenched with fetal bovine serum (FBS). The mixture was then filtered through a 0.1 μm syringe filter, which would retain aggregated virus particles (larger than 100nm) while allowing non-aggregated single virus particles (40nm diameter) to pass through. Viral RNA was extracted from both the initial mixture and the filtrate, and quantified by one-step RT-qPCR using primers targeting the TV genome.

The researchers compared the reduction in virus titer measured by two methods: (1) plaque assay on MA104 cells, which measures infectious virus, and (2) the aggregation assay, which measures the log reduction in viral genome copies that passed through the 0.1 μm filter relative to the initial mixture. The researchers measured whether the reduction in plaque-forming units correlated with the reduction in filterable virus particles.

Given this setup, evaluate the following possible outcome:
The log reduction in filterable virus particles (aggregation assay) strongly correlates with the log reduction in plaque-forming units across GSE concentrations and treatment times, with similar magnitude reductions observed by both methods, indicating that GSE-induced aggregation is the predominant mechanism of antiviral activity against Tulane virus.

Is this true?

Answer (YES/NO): YES